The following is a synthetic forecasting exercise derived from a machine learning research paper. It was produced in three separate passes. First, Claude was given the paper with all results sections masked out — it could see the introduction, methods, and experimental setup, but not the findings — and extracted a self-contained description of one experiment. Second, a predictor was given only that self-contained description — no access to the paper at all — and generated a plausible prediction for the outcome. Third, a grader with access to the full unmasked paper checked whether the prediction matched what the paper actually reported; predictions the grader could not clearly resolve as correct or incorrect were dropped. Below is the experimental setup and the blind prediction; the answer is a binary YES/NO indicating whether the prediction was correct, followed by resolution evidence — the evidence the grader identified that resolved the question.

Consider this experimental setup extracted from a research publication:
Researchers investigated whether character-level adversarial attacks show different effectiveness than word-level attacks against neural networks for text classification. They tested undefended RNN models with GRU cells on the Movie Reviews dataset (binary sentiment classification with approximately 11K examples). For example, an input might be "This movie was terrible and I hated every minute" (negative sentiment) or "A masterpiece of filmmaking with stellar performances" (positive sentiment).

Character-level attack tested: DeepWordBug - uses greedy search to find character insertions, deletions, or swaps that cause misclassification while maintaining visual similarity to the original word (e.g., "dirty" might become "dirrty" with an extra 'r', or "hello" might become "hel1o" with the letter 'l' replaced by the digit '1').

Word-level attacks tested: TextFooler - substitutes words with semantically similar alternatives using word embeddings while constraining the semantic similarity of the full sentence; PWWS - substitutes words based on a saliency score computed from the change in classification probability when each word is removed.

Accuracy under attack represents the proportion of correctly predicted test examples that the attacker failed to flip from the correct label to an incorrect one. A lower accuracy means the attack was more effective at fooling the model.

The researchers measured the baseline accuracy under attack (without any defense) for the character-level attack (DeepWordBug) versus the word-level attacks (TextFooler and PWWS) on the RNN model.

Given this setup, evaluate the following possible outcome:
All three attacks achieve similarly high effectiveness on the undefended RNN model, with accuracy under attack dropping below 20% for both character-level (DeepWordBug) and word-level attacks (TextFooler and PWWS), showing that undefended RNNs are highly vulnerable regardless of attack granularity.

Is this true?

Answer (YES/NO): NO